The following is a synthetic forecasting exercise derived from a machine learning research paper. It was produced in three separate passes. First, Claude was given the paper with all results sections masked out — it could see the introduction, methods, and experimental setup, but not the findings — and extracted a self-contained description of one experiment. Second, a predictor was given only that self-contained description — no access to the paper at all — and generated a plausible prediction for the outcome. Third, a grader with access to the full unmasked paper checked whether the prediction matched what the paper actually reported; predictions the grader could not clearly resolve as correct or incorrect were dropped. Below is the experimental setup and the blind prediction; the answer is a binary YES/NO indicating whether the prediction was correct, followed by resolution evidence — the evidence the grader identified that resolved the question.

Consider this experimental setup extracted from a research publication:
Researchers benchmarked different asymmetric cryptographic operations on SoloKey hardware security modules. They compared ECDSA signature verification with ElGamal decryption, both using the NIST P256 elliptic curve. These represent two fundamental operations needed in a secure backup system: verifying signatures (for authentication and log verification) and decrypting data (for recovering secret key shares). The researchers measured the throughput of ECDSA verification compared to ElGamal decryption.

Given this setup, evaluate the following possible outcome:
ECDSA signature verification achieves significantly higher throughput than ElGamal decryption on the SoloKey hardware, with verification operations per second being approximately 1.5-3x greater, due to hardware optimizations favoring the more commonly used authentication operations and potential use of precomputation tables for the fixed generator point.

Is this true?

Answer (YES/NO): NO